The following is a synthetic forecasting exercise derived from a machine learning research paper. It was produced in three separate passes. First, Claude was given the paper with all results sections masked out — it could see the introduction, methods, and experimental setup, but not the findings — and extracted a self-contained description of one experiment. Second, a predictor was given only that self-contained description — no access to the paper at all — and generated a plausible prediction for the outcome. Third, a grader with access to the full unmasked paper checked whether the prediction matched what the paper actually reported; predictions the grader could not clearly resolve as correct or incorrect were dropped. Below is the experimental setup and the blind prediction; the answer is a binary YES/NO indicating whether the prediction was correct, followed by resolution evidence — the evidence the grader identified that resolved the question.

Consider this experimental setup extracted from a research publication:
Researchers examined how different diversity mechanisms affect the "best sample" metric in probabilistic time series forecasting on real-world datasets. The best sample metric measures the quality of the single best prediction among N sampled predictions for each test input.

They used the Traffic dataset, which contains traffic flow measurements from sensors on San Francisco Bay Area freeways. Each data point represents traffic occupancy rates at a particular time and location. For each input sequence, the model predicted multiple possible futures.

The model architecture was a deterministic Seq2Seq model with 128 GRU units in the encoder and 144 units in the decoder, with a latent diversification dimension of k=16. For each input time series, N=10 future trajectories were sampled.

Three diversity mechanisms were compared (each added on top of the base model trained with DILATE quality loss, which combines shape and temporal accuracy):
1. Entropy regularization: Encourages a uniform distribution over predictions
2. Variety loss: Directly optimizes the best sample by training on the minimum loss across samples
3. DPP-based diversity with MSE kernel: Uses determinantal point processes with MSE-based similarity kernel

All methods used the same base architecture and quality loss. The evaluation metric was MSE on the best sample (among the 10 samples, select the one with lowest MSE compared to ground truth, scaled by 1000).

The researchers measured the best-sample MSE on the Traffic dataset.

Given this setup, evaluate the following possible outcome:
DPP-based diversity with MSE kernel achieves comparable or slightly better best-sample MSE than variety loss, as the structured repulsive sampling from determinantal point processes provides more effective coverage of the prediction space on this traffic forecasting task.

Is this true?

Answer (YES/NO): YES